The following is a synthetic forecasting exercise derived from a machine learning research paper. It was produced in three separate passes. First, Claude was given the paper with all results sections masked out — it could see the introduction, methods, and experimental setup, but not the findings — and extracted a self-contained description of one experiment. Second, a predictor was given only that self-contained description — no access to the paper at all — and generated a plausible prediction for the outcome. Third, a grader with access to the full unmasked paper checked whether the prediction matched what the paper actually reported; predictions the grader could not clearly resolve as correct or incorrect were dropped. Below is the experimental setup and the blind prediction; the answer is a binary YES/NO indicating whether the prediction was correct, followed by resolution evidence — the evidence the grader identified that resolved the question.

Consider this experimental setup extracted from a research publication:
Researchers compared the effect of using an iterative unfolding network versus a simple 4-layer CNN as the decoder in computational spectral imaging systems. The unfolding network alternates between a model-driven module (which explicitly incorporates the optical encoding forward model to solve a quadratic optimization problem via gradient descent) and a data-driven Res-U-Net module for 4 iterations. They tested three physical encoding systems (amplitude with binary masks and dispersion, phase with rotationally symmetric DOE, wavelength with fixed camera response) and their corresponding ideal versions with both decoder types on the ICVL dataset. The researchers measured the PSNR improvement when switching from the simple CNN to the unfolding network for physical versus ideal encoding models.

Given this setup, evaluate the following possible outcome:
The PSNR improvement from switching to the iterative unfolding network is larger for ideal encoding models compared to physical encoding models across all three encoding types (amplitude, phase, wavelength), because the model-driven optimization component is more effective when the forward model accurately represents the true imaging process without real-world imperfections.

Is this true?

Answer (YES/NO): NO